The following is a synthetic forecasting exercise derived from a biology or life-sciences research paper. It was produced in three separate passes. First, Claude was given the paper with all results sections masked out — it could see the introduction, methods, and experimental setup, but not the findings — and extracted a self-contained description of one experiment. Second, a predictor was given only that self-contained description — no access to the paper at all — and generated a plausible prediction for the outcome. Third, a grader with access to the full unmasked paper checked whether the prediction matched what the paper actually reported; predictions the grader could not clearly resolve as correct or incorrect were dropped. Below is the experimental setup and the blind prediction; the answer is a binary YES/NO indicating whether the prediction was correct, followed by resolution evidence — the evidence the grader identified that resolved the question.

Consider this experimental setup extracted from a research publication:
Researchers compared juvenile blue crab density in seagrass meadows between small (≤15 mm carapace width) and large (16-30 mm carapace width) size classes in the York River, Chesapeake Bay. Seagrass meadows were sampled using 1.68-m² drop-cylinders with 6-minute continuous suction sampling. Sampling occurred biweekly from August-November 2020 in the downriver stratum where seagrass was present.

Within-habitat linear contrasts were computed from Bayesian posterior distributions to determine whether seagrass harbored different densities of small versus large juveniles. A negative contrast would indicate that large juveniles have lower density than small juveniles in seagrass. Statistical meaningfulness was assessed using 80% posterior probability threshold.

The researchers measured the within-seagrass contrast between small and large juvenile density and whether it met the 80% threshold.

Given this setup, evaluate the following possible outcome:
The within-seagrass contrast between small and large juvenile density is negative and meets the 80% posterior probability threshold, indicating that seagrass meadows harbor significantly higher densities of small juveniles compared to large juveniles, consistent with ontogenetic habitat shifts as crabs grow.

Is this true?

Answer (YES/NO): NO